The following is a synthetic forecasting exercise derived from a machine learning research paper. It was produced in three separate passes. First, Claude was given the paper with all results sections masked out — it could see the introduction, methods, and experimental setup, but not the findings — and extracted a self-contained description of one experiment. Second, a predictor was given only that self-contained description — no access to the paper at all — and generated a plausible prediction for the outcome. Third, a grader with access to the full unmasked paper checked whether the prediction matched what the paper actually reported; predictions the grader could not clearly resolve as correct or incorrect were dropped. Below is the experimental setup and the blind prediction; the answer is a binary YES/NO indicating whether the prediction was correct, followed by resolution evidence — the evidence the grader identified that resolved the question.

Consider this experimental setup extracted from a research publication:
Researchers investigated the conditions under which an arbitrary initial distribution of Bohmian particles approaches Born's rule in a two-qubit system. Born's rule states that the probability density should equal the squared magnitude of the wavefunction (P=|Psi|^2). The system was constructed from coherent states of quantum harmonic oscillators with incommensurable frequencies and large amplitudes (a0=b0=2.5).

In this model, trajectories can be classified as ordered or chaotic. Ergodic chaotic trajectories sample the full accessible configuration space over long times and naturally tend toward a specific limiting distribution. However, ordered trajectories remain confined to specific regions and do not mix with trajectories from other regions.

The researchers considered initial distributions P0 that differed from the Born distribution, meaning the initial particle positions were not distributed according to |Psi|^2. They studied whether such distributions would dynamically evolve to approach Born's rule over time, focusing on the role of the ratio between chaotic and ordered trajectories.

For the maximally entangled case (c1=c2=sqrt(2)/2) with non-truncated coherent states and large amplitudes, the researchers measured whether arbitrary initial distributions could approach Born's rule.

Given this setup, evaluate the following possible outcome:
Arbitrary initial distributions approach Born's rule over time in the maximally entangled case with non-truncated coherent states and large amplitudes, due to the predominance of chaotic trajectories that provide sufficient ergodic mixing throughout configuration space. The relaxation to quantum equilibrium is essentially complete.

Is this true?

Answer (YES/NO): YES